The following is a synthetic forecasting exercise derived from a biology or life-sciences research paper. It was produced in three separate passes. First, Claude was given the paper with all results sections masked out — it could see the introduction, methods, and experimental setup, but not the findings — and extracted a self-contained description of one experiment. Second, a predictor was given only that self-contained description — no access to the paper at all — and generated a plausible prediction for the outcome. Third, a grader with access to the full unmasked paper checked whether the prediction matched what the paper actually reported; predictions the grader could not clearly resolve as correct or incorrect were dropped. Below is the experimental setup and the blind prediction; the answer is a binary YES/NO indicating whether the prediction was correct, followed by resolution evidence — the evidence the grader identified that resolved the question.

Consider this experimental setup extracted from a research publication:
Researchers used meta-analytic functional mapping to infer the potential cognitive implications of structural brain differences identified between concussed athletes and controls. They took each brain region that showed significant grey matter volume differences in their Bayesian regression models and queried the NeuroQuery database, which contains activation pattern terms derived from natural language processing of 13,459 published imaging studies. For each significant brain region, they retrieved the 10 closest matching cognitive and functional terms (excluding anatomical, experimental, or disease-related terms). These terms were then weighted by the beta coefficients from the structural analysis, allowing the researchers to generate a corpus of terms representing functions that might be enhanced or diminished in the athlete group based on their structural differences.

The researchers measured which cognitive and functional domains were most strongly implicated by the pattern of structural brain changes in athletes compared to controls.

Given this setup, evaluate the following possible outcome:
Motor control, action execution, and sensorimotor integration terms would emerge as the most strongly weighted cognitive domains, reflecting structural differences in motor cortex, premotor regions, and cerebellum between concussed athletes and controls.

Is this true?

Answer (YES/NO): NO